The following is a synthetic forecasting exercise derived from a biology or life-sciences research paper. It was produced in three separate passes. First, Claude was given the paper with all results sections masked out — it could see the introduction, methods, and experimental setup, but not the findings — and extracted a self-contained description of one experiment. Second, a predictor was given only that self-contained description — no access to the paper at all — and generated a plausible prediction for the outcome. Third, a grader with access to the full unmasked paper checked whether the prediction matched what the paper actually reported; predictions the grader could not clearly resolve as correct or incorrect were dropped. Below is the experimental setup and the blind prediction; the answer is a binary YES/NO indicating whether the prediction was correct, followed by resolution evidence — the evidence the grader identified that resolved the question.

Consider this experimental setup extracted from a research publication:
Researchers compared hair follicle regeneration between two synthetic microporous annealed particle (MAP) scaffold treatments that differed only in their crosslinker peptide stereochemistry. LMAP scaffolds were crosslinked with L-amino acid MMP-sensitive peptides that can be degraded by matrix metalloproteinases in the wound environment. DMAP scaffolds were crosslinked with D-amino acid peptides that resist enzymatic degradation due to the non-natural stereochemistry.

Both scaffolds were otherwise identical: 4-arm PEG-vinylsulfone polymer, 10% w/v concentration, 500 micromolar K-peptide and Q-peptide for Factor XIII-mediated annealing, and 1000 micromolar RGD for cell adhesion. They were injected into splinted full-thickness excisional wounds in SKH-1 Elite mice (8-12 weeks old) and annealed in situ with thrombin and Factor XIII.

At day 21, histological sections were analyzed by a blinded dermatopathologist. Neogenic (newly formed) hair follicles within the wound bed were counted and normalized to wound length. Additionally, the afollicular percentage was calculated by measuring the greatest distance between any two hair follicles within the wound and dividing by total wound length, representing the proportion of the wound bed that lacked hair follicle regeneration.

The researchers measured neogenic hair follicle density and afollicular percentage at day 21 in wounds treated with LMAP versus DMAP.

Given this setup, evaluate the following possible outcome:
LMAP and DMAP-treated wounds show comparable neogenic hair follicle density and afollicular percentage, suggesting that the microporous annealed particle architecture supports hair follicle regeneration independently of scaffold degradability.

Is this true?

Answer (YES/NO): NO